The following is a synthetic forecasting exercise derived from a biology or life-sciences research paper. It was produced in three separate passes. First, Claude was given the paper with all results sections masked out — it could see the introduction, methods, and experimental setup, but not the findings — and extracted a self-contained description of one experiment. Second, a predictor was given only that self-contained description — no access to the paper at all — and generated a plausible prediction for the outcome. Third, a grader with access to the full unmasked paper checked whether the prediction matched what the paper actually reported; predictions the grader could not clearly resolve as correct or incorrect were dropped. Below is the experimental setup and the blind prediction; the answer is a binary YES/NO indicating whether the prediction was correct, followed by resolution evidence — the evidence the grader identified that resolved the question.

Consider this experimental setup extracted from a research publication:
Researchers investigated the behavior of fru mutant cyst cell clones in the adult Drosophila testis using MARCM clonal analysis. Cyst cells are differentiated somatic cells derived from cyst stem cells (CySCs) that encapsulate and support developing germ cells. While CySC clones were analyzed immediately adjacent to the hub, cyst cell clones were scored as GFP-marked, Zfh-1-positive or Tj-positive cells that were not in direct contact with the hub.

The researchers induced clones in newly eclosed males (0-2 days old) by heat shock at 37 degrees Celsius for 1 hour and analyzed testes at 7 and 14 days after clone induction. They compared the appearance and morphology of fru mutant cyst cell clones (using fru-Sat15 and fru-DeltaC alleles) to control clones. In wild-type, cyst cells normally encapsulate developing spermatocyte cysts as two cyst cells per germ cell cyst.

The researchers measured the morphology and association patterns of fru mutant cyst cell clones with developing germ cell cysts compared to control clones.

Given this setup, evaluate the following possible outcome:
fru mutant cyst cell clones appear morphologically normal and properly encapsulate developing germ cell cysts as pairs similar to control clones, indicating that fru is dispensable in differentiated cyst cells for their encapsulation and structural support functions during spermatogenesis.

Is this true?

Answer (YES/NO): NO